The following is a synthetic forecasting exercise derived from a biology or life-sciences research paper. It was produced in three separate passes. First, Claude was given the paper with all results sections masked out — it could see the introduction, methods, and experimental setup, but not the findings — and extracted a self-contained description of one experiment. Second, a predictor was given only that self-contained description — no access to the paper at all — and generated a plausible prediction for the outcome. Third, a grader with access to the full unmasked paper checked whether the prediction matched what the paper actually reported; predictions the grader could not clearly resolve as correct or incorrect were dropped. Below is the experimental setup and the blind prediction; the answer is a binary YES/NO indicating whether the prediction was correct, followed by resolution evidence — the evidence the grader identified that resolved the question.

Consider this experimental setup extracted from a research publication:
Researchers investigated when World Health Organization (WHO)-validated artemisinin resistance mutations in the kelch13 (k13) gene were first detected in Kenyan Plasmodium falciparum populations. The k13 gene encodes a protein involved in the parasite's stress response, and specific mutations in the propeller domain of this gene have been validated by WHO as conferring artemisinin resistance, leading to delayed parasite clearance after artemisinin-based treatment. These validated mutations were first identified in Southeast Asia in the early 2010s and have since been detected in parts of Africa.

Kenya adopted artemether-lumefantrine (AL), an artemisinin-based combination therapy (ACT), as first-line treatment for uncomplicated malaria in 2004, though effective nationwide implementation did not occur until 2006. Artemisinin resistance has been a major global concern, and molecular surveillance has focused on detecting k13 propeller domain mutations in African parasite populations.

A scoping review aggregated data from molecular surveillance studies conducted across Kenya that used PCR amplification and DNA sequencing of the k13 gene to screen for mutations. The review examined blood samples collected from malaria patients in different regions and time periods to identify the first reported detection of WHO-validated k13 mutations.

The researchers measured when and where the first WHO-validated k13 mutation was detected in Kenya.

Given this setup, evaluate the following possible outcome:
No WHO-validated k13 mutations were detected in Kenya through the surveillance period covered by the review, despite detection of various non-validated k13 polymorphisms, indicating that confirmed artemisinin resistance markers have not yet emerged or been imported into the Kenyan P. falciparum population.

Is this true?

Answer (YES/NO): NO